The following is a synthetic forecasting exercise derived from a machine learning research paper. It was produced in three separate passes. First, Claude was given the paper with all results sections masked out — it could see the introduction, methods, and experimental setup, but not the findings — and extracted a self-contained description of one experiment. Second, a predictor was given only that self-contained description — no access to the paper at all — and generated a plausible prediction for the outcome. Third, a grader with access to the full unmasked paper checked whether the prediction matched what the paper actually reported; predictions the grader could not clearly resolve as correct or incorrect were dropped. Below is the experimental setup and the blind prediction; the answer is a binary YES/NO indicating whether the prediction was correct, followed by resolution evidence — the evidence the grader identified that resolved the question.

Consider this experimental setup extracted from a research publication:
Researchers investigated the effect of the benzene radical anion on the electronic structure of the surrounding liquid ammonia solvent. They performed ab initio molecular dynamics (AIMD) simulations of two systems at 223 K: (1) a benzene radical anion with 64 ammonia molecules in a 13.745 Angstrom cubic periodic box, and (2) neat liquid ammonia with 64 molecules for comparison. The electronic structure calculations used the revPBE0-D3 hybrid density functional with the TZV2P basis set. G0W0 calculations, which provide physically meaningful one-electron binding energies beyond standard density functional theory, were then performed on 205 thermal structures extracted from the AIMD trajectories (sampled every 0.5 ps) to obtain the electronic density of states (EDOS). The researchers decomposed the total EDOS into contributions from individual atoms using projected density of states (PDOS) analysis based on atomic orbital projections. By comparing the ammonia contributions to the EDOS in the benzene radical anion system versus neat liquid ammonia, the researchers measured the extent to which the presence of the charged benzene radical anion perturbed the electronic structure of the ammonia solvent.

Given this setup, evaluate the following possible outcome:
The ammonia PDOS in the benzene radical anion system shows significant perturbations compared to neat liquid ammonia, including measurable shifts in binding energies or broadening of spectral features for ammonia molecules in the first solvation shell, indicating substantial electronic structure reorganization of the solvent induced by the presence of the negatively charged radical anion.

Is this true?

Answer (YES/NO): NO